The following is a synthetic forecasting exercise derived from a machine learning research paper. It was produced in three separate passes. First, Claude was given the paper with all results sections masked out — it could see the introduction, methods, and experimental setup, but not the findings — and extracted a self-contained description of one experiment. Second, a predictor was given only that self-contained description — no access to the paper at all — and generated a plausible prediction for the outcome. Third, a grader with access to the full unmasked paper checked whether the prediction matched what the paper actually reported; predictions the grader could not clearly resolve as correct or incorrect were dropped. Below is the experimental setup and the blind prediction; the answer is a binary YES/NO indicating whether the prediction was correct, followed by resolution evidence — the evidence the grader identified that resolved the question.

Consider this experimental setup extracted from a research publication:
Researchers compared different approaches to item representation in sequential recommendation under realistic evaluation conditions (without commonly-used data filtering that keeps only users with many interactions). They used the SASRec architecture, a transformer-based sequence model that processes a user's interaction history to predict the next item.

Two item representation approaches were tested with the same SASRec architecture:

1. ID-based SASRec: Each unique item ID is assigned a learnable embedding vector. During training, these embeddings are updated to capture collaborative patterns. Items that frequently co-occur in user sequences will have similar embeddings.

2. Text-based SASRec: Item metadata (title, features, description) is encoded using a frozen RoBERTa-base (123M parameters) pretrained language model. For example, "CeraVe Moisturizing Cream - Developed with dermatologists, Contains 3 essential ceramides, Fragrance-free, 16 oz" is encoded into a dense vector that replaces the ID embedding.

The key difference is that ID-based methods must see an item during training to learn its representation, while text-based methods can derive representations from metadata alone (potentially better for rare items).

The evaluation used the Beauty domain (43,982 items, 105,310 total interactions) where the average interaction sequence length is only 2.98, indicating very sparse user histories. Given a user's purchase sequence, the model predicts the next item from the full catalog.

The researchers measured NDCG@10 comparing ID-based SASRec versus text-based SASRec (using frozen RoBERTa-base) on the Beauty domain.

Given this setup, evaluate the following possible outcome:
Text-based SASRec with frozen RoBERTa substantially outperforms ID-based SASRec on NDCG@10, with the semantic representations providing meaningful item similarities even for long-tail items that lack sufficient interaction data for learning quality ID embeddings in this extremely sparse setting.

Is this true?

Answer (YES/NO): NO